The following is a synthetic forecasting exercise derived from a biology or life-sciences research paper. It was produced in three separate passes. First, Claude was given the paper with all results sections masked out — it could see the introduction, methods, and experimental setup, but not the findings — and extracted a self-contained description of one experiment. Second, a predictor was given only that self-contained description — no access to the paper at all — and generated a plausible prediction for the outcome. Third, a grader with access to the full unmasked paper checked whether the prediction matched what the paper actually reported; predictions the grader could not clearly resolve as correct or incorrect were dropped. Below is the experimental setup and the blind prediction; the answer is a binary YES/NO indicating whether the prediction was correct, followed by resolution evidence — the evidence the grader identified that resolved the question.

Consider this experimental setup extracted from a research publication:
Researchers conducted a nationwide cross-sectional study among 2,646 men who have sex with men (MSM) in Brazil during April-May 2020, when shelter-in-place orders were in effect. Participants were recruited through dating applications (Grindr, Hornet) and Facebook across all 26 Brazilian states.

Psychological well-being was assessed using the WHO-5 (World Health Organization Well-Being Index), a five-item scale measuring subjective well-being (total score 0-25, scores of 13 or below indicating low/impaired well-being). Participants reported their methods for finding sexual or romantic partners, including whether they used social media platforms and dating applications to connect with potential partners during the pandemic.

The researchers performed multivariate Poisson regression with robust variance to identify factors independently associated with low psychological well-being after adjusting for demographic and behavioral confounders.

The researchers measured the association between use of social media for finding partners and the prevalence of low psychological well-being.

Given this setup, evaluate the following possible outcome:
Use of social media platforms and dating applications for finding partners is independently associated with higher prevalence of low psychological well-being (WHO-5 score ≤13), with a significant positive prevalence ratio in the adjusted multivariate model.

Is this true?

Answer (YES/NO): NO